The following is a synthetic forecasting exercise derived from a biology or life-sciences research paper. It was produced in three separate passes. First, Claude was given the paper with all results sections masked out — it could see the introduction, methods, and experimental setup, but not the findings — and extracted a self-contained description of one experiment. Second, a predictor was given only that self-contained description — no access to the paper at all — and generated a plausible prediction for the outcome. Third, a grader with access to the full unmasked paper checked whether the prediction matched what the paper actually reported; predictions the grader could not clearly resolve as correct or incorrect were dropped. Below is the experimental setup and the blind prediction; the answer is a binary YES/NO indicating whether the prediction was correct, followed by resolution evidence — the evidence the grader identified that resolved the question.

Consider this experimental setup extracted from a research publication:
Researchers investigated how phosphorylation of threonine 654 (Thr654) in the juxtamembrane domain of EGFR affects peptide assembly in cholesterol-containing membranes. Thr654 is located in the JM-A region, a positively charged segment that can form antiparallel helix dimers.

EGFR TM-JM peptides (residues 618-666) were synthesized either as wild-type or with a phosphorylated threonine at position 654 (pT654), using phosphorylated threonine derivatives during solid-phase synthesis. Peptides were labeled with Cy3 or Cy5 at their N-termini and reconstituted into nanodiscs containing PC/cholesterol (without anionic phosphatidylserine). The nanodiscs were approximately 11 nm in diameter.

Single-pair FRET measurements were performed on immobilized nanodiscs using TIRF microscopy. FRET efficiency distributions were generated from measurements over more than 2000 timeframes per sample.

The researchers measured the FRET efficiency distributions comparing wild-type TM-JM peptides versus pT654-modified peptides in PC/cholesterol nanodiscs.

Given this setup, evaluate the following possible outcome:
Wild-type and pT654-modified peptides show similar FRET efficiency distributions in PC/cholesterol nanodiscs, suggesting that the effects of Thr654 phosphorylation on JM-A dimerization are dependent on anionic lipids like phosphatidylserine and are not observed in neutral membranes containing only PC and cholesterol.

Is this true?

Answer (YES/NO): NO